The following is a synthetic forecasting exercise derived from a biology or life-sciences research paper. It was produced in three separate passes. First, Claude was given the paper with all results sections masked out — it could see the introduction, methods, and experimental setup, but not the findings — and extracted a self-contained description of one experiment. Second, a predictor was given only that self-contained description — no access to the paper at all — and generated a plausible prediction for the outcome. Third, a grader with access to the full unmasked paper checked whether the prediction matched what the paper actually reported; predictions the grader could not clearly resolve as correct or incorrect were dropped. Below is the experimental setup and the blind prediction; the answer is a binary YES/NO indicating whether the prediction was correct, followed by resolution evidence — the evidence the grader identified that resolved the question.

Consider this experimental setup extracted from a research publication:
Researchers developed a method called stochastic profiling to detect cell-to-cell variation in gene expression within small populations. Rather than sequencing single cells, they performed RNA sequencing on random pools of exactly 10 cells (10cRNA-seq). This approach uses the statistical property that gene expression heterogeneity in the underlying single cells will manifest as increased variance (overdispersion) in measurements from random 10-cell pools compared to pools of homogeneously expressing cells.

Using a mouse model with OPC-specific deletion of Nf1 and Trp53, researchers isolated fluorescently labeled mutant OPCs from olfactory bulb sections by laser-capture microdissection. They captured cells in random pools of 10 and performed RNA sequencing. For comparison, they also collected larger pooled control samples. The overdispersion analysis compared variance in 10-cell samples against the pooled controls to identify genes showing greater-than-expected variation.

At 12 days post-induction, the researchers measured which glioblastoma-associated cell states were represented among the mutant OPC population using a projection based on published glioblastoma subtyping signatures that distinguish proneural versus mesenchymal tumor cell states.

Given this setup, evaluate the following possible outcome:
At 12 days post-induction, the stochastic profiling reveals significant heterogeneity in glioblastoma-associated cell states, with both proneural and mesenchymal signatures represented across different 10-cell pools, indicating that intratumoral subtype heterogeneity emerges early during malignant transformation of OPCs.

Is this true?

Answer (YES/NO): YES